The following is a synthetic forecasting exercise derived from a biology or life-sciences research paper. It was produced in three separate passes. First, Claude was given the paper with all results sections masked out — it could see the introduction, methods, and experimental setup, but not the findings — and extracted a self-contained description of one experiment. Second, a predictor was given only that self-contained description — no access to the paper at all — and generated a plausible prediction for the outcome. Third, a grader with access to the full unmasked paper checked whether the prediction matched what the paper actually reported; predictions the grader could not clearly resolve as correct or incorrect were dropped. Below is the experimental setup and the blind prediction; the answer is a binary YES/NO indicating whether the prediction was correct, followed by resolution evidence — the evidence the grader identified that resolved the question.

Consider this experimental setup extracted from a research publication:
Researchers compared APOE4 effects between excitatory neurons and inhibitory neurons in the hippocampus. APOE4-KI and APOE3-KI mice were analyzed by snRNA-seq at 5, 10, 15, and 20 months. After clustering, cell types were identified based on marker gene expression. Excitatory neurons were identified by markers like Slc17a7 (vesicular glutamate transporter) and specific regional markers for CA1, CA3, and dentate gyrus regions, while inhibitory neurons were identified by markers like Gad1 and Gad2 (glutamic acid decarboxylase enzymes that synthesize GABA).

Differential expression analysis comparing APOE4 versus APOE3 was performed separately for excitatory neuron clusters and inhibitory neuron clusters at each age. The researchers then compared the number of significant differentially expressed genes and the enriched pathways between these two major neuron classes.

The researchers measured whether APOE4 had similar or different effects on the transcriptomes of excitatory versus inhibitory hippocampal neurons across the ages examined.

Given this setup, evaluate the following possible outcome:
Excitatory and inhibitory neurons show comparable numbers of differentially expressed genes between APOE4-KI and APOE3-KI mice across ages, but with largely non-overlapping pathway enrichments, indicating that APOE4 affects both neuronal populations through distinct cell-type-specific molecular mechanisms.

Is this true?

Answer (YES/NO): NO